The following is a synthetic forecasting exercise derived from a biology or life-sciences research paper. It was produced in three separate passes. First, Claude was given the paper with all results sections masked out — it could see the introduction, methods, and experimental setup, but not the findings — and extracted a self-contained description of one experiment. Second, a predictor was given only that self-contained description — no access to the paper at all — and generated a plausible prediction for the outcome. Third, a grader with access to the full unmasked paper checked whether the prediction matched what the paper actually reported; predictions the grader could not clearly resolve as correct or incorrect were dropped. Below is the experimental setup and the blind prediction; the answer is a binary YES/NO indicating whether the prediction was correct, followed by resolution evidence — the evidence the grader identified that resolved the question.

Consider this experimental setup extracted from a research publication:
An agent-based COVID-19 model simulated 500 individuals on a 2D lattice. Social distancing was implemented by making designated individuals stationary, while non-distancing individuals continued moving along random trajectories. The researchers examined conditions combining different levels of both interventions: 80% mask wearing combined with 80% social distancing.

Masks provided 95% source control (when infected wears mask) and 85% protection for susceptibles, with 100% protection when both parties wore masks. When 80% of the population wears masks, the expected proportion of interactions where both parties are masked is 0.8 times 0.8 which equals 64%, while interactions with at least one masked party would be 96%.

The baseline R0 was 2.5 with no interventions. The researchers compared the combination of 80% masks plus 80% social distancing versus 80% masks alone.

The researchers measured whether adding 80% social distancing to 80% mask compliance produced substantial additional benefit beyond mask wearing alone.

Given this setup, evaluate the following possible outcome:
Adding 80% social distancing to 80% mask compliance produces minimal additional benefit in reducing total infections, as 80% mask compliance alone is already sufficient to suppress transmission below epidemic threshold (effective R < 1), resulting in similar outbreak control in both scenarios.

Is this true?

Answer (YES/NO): NO